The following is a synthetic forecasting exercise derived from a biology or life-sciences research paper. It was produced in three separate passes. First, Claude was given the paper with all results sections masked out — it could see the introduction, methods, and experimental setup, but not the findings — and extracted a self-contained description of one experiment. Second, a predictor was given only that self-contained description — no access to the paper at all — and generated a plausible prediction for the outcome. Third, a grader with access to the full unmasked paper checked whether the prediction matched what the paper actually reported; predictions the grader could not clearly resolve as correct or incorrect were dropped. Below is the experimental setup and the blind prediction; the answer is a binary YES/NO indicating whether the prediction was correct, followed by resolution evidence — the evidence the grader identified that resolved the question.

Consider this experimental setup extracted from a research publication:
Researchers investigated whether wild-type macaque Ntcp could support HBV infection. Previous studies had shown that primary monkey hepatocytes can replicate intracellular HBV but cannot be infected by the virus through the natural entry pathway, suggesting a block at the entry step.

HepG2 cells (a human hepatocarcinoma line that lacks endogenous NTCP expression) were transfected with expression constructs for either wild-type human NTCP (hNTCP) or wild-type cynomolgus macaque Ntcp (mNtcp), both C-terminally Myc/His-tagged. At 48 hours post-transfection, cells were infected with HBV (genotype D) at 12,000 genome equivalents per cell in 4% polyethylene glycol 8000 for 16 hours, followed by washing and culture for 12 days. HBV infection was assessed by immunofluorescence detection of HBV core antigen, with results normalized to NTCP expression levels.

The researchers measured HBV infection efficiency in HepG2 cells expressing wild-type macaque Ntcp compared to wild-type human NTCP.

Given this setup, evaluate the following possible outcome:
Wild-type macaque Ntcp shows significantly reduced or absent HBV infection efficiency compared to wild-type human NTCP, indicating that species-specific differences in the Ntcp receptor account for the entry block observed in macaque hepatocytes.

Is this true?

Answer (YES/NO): YES